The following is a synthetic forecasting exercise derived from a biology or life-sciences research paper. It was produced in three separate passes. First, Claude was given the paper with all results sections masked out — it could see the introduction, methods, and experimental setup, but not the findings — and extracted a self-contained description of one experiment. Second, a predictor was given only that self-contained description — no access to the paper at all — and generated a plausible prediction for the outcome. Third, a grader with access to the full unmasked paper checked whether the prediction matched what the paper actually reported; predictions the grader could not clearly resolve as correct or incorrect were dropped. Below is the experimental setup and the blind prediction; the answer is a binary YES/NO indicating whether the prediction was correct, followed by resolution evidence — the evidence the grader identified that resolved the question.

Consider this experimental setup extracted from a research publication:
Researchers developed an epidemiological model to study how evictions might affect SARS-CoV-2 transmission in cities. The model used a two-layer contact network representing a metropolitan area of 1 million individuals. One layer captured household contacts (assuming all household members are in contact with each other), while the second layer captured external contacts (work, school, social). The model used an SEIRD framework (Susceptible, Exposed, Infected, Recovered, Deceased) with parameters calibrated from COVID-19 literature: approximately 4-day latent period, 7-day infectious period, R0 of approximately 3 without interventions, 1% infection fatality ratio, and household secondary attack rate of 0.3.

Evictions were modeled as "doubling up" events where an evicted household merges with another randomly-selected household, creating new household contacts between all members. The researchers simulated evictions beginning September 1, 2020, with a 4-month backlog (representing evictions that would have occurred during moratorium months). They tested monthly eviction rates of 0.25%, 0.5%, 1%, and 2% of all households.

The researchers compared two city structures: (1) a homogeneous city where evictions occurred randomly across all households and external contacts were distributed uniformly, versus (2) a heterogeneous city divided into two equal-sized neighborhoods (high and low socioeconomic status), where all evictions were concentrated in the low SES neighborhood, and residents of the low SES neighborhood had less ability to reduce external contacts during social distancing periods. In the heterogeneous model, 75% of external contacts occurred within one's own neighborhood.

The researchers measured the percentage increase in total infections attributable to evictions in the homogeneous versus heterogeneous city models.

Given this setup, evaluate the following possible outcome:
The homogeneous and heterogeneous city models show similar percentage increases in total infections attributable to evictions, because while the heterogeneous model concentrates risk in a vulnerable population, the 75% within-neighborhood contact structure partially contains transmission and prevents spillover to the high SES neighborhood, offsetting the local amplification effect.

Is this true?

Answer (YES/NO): NO